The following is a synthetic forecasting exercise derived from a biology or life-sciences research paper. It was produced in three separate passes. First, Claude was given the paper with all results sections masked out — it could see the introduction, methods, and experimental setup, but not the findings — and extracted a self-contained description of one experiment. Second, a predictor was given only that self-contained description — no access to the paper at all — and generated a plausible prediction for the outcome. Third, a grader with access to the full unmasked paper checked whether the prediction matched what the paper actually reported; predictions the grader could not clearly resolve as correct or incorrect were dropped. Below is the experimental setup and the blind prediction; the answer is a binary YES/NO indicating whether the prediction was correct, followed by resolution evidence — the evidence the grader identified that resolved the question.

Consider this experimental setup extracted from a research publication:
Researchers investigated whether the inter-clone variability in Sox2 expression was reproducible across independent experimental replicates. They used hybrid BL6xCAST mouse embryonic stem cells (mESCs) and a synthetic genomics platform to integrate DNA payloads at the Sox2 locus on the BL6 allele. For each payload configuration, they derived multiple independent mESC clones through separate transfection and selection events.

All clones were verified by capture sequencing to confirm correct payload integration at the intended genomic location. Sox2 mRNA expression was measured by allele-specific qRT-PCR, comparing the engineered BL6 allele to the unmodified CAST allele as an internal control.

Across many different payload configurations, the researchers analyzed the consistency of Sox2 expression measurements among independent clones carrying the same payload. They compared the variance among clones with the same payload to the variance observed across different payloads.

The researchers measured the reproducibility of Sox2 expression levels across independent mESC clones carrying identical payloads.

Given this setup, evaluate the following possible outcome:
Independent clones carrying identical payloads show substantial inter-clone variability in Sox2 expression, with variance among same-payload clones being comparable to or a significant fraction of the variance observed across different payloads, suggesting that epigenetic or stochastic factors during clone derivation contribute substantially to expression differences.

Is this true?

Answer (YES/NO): NO